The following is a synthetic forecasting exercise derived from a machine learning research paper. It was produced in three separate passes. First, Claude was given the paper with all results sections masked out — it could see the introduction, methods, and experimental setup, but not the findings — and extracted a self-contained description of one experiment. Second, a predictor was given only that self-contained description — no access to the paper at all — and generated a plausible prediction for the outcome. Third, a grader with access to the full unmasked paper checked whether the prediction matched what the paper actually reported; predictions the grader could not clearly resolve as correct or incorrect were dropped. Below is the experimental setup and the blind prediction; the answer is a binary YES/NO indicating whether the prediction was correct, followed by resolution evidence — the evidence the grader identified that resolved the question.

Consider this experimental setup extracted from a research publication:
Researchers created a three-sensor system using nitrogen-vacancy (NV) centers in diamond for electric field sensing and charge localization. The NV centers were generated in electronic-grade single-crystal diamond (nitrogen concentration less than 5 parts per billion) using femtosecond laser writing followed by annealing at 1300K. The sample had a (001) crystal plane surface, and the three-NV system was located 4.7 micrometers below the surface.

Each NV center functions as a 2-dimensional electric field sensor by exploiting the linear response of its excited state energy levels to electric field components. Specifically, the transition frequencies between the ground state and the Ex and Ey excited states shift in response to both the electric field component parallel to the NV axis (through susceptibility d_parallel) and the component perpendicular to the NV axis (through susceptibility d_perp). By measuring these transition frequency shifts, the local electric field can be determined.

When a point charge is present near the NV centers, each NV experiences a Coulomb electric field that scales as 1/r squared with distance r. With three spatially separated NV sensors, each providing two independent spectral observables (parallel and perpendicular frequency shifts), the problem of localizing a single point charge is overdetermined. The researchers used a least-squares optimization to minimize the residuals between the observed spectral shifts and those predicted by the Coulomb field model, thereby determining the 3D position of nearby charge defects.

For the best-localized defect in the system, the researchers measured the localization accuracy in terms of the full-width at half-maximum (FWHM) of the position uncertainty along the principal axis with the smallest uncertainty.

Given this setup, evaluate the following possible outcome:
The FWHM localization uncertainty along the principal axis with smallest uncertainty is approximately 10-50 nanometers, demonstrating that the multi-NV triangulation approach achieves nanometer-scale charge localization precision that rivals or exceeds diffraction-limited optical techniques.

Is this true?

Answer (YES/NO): NO